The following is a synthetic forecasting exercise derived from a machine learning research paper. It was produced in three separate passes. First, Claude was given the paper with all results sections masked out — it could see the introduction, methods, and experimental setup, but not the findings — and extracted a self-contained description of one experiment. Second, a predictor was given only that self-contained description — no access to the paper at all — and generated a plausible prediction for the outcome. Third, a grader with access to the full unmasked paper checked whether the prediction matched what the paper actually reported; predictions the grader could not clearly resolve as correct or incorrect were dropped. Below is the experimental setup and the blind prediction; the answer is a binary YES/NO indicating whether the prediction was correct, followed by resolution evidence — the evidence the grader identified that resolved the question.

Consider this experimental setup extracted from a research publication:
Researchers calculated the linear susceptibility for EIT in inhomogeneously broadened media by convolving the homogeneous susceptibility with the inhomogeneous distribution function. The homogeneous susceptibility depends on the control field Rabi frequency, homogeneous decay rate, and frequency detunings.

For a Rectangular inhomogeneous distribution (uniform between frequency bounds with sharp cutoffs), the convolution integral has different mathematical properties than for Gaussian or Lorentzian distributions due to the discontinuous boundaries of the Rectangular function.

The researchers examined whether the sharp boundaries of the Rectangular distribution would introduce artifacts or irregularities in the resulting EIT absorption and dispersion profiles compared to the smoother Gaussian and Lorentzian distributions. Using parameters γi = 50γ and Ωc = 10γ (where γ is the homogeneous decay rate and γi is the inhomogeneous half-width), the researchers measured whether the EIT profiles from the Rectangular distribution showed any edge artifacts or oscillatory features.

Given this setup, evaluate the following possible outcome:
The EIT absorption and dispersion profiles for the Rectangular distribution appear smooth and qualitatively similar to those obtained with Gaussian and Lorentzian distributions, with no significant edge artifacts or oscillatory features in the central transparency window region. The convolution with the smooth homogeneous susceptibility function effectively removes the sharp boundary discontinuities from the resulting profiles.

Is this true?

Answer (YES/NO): NO